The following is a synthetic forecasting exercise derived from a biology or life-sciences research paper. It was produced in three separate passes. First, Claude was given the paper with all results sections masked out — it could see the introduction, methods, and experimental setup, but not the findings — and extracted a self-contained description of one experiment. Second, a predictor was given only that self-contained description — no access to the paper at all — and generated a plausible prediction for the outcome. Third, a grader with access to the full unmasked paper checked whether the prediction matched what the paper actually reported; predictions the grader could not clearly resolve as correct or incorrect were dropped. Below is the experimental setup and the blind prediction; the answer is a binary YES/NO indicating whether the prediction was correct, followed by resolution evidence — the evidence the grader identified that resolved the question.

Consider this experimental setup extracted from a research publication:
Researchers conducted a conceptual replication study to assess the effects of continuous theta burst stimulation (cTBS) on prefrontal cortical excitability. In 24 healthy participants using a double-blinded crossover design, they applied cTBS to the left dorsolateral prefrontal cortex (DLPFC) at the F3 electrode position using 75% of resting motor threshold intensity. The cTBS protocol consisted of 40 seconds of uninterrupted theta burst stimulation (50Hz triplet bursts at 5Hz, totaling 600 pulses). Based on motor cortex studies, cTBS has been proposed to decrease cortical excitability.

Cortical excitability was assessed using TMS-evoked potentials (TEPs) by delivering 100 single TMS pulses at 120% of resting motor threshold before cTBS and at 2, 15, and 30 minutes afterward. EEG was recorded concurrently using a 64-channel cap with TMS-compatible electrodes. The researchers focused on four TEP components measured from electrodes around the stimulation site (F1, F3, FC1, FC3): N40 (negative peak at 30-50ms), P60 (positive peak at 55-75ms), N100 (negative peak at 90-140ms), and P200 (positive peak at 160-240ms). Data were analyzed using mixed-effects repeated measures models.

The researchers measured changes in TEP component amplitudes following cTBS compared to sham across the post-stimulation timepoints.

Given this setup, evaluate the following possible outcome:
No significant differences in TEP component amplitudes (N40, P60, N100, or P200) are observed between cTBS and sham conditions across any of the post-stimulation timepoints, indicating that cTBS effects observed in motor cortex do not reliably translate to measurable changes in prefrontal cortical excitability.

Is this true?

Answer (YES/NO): YES